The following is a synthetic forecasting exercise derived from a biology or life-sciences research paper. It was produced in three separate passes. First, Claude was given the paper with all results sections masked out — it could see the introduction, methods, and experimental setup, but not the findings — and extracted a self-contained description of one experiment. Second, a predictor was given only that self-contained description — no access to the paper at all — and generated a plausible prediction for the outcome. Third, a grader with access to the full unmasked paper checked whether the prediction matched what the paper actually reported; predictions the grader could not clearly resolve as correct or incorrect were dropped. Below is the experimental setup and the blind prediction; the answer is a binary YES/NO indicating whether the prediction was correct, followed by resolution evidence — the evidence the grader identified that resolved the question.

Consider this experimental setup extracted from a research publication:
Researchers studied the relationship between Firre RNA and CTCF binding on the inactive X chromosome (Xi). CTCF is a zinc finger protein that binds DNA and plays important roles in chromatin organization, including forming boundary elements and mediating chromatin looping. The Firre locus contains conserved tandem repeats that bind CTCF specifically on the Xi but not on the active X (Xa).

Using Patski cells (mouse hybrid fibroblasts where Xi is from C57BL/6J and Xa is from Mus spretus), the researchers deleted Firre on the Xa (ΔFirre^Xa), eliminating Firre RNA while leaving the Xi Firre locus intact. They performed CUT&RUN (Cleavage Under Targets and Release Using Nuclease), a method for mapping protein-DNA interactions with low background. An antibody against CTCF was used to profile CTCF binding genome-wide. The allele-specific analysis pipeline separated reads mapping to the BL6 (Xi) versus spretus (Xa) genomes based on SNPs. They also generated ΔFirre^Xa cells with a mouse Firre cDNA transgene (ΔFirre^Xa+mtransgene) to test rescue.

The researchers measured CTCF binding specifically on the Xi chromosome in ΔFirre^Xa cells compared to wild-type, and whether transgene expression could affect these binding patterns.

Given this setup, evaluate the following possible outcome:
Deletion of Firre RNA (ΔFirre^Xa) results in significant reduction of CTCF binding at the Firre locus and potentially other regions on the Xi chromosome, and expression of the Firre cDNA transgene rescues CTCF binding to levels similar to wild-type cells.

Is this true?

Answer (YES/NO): NO